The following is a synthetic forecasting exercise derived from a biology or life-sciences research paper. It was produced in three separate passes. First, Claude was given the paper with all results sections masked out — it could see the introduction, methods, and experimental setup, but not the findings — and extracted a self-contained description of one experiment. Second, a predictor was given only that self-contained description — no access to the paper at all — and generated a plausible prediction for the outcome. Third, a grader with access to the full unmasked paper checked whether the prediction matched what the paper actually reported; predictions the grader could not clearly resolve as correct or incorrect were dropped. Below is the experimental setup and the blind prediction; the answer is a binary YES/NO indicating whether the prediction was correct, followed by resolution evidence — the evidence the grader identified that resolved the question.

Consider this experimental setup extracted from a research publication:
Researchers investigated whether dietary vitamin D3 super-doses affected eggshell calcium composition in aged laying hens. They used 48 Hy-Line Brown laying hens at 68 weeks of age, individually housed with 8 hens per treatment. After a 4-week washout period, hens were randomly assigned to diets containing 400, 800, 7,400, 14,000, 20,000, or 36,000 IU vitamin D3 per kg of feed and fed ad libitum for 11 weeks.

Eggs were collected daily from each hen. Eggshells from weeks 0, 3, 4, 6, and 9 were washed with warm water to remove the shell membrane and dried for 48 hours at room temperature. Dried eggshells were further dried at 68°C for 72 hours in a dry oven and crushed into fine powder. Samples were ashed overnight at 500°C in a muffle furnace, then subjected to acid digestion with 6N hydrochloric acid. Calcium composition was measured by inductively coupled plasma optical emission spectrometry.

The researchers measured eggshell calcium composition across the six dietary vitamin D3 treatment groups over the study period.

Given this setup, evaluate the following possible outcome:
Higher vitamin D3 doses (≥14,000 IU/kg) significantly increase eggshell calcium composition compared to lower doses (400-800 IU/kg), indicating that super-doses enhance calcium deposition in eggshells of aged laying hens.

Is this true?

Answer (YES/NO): NO